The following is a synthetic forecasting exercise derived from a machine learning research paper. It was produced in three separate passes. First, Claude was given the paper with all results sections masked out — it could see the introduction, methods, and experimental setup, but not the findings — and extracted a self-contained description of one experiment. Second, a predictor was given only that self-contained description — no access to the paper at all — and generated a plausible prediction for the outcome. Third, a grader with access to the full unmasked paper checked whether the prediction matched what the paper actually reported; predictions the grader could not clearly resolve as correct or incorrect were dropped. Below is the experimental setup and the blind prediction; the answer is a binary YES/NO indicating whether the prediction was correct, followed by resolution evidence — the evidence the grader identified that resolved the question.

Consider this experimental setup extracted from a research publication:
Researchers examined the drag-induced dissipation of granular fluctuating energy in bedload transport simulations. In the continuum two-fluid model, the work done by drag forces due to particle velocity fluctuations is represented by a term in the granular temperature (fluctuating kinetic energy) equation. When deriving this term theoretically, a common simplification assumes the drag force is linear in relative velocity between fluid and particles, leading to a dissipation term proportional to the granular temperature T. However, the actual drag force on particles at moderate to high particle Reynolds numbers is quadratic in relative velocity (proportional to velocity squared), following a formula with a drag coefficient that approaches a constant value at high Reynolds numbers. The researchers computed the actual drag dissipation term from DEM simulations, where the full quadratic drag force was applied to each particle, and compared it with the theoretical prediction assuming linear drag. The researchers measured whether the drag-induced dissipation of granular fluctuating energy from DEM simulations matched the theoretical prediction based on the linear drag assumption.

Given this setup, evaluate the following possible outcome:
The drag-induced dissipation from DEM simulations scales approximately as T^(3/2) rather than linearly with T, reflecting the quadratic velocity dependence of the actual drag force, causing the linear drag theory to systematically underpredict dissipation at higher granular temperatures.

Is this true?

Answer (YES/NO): NO